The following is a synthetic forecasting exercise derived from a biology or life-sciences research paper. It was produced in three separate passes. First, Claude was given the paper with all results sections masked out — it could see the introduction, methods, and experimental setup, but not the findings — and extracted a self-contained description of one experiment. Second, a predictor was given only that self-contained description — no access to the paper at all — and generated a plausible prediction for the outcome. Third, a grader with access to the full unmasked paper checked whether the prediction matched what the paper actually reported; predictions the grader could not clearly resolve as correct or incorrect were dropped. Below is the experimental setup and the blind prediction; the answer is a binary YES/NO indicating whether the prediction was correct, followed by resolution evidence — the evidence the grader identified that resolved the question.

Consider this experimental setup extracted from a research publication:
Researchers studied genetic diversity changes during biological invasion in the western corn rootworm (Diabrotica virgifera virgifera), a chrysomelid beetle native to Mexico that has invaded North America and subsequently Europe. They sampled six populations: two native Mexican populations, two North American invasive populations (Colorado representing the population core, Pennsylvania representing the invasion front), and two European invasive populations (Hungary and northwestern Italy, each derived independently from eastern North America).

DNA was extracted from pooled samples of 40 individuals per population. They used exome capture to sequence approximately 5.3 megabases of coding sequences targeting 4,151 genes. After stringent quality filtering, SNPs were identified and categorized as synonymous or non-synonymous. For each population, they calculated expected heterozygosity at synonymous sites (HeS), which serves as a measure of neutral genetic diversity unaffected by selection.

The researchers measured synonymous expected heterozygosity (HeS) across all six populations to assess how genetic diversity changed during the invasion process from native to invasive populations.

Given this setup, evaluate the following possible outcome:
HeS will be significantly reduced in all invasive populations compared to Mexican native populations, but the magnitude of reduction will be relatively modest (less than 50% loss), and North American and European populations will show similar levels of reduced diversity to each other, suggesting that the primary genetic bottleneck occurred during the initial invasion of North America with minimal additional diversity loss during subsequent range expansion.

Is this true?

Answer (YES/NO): NO